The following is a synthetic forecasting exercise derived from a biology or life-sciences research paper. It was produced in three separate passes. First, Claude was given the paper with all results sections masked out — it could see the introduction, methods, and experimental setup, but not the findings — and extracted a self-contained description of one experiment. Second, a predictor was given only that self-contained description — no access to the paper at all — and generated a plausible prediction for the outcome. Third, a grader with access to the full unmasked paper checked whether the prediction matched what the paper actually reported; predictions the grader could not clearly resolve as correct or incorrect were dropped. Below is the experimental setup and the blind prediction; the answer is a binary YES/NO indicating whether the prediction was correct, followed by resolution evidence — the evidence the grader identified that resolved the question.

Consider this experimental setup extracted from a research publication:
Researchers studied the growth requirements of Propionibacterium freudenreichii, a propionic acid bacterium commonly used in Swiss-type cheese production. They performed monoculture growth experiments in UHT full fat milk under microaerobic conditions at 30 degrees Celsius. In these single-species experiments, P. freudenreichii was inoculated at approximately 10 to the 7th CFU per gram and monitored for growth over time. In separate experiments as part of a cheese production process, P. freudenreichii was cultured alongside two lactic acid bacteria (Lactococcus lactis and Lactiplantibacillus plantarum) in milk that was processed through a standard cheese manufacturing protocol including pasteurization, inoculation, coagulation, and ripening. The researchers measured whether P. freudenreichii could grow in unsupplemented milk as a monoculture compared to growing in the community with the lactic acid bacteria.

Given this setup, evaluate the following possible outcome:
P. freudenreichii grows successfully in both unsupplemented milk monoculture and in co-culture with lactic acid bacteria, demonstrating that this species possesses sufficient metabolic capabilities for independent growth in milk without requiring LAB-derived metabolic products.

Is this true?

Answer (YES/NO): NO